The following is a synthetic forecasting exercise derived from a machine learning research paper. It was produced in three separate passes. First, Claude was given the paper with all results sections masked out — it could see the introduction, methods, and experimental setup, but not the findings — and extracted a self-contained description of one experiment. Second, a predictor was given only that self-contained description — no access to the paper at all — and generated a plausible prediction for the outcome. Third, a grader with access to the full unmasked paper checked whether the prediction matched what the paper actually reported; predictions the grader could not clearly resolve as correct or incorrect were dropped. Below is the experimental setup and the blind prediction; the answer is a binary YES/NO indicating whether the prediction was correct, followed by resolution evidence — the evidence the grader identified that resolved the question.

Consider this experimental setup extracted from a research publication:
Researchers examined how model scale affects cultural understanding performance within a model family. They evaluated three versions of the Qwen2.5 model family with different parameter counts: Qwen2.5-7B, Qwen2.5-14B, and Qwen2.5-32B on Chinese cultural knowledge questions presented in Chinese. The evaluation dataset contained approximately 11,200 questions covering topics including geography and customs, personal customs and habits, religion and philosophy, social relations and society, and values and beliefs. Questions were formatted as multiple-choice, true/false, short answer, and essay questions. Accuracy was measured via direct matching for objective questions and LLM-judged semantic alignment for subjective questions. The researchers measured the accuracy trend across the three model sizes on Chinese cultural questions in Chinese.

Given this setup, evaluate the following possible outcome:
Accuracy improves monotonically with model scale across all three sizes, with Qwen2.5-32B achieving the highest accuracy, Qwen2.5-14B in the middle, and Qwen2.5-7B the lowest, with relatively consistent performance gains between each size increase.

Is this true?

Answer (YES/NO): NO